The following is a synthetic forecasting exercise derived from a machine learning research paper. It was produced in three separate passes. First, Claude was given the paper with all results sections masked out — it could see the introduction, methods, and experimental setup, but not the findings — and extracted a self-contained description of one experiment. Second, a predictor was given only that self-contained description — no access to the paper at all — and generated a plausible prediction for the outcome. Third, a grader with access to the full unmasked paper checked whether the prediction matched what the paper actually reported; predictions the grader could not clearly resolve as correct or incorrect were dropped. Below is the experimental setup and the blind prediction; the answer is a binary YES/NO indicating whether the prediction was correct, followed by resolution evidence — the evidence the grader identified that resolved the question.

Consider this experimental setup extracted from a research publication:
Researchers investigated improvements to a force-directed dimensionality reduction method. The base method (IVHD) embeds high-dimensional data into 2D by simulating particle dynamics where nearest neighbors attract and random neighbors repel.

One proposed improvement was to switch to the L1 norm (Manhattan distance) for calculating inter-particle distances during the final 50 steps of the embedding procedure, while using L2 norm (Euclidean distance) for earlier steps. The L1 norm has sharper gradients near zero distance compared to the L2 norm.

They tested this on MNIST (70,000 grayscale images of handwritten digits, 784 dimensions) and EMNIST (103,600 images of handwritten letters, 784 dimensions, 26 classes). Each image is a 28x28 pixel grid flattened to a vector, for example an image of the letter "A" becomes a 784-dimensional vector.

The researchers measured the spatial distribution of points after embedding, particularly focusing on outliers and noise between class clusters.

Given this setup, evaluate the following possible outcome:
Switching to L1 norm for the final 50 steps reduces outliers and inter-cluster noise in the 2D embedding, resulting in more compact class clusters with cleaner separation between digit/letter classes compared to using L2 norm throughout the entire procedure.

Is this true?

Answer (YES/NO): YES